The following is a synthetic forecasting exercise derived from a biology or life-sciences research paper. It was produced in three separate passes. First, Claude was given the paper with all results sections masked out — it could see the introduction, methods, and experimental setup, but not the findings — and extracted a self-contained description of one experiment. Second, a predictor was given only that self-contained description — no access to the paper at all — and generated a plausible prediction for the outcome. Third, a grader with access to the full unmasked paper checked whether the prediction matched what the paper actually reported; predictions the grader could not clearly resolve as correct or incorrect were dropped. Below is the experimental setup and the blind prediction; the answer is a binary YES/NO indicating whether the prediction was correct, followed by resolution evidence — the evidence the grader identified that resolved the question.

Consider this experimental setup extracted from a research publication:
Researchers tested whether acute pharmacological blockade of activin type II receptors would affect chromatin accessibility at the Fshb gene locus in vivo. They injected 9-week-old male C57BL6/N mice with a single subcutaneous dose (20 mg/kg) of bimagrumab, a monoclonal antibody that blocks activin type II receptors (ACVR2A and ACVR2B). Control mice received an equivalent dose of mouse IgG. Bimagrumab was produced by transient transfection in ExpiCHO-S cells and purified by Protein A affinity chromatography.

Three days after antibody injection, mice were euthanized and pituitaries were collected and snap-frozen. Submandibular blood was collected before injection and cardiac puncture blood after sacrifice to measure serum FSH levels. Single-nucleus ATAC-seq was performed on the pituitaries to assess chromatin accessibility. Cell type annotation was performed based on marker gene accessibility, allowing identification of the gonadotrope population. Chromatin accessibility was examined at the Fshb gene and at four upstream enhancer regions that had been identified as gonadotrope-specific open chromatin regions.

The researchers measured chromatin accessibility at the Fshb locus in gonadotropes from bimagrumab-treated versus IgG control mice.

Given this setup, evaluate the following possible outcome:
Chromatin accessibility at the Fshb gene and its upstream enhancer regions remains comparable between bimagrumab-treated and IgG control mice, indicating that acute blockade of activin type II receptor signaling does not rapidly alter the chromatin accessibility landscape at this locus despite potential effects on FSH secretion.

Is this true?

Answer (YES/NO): NO